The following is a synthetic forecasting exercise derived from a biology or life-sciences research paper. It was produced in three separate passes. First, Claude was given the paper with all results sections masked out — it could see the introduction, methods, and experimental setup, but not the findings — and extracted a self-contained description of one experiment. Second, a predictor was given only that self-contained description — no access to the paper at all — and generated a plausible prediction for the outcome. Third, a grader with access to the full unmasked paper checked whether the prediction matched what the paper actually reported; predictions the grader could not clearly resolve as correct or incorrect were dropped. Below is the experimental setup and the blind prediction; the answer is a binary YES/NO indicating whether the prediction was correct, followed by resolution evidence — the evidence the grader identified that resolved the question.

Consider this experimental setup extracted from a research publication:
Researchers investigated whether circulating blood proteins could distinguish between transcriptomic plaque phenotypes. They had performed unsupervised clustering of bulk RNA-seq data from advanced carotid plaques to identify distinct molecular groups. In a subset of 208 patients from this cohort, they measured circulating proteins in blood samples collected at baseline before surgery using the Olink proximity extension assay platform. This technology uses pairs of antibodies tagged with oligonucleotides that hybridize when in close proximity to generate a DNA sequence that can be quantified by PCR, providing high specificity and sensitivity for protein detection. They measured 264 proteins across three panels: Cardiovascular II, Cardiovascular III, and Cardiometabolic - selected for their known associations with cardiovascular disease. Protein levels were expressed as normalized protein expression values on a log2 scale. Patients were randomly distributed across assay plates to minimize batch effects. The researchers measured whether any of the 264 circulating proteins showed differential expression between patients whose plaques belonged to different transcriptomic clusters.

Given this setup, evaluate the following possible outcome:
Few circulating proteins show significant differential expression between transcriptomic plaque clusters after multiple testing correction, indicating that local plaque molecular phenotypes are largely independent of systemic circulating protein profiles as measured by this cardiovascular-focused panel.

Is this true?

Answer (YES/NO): NO